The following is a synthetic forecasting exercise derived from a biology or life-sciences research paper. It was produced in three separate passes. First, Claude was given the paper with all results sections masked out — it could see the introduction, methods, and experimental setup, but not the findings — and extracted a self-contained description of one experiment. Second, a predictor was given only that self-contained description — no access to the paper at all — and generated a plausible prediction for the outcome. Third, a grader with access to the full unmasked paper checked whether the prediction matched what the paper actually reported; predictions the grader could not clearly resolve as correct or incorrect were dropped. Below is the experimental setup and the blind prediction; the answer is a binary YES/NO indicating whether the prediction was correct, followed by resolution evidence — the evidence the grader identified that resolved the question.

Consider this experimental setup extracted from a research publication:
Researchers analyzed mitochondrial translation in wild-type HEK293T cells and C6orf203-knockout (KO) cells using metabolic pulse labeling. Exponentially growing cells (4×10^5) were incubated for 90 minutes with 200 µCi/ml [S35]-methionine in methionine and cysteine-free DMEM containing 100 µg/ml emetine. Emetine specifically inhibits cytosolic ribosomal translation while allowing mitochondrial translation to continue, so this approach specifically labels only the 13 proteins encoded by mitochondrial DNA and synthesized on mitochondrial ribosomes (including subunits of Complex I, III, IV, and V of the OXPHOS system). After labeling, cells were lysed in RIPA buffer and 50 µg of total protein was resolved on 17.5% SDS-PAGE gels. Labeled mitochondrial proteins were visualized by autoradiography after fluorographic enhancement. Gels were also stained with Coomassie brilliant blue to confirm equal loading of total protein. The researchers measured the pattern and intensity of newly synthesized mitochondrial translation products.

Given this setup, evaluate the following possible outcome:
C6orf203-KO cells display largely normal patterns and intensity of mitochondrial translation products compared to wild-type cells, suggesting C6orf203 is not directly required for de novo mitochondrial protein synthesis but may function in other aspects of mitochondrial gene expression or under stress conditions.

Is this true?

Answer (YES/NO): NO